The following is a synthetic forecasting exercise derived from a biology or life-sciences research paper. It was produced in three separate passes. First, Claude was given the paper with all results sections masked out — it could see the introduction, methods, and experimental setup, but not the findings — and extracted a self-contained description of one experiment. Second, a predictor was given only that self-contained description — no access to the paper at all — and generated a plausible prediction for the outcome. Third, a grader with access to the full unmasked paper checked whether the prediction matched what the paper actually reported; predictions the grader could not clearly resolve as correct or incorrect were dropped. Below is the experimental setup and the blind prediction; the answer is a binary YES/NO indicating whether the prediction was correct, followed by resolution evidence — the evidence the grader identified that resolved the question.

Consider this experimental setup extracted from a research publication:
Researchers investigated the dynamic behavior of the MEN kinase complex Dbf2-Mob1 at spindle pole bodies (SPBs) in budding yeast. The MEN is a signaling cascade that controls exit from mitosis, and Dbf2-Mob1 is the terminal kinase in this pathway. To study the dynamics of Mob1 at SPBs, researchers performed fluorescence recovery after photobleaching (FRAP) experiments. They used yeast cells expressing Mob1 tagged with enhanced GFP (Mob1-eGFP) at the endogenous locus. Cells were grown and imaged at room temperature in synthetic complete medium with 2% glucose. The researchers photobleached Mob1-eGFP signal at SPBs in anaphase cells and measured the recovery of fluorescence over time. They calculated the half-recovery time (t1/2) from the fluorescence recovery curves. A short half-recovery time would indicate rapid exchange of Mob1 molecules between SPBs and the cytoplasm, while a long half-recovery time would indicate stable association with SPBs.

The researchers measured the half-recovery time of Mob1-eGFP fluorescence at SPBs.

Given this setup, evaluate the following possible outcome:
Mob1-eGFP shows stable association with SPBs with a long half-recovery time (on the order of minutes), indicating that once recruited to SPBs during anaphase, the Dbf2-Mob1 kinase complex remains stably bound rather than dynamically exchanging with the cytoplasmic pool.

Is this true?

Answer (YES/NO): NO